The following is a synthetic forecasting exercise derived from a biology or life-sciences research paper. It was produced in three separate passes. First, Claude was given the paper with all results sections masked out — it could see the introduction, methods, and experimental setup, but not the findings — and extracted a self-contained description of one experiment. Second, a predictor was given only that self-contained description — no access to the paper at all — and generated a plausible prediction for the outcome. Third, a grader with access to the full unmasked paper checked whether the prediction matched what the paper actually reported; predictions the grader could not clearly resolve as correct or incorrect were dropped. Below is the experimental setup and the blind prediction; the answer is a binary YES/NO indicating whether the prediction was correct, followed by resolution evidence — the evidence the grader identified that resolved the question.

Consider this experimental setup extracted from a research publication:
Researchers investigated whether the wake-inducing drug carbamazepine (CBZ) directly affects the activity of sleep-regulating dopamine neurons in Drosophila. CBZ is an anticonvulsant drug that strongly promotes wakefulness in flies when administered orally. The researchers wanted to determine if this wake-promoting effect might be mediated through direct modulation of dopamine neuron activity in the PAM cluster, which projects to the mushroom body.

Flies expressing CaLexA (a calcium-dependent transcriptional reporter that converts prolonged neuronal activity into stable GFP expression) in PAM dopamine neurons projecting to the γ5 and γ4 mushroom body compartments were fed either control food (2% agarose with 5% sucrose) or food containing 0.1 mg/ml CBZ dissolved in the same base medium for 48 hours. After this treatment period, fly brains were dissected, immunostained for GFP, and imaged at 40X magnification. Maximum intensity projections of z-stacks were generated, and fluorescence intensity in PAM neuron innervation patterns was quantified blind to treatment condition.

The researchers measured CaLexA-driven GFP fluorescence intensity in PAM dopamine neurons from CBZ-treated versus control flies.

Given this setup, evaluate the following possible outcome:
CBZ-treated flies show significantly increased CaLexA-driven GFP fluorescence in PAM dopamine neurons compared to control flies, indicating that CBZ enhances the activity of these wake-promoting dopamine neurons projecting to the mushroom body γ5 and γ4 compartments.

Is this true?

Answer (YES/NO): NO